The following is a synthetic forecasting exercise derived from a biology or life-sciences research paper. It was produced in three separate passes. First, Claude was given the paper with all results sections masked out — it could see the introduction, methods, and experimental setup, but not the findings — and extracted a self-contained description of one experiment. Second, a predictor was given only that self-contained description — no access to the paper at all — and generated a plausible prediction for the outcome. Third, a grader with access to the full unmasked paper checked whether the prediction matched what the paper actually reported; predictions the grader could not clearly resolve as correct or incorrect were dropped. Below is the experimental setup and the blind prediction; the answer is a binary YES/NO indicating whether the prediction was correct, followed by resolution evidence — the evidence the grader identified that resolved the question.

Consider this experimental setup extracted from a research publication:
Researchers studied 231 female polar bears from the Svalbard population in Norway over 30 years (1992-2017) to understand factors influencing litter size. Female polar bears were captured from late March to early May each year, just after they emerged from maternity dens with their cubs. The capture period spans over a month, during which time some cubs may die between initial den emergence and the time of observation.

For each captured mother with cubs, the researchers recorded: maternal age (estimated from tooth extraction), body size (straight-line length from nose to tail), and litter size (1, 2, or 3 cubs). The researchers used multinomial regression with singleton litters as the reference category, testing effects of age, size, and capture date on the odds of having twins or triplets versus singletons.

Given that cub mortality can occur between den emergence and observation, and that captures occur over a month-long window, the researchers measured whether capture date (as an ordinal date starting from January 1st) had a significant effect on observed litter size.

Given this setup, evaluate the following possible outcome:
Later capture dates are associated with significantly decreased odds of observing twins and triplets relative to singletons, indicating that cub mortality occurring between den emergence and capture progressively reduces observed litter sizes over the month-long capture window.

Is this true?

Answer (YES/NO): NO